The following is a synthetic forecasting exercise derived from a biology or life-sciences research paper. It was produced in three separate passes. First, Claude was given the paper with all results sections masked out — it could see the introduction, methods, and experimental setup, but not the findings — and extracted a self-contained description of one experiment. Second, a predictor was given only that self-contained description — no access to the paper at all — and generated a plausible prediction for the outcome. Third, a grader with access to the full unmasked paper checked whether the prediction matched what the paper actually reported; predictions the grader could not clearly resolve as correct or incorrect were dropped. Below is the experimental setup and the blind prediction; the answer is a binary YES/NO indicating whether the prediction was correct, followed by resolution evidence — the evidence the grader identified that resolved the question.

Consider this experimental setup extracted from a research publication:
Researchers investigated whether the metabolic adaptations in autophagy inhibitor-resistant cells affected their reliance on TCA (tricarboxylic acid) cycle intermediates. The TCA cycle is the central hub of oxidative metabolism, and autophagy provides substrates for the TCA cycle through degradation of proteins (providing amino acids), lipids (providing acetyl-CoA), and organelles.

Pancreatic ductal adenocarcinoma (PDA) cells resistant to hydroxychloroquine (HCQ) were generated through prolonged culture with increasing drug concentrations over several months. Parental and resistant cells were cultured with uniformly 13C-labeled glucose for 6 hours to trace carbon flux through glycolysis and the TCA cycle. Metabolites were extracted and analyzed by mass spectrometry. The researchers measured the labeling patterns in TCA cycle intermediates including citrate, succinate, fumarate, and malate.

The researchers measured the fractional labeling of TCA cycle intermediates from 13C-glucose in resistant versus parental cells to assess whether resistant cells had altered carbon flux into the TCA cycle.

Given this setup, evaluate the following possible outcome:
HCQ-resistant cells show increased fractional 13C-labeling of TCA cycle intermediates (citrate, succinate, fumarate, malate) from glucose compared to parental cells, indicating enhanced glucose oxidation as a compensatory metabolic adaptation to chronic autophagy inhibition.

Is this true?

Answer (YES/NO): NO